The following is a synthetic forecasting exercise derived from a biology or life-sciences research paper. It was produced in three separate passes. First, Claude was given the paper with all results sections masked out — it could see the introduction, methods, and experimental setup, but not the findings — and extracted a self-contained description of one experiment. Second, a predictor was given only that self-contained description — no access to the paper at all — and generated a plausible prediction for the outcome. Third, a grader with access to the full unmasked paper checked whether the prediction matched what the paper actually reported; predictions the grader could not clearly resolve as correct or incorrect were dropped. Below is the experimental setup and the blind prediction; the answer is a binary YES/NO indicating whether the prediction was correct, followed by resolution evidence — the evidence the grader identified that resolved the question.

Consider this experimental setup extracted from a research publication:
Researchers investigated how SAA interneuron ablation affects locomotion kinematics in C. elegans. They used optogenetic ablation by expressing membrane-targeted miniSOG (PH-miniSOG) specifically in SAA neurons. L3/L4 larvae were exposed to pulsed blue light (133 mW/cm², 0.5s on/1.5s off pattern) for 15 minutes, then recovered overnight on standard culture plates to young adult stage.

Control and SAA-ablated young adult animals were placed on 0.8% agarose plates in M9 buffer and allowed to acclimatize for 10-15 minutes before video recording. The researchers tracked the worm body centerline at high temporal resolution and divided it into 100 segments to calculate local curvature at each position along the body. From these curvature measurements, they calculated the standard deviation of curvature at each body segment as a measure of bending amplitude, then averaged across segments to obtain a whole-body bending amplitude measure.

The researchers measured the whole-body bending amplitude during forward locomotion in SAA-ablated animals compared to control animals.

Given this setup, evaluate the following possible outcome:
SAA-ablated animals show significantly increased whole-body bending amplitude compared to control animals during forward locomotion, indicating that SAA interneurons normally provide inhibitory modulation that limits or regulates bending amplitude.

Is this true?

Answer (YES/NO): NO